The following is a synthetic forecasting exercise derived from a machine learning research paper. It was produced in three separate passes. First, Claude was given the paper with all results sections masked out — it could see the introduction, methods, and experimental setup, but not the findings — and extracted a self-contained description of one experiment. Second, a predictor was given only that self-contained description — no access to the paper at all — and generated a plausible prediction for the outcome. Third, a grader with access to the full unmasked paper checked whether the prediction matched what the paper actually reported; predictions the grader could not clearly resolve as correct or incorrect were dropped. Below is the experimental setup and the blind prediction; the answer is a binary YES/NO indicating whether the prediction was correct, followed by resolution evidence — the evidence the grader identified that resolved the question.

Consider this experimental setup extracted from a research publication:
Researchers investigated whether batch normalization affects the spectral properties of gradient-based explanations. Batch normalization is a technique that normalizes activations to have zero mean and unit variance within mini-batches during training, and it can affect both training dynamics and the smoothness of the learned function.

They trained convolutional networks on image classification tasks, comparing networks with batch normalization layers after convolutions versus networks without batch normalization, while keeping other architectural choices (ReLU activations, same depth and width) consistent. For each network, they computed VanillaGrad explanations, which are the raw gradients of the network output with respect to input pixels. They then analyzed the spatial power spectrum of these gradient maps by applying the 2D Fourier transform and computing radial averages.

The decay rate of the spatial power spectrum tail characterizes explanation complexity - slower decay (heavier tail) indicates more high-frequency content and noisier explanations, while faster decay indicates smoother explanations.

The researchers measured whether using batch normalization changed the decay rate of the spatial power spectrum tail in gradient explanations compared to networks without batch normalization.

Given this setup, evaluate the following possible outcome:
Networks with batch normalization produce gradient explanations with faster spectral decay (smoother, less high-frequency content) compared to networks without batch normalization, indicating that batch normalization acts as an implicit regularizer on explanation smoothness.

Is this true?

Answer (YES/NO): NO